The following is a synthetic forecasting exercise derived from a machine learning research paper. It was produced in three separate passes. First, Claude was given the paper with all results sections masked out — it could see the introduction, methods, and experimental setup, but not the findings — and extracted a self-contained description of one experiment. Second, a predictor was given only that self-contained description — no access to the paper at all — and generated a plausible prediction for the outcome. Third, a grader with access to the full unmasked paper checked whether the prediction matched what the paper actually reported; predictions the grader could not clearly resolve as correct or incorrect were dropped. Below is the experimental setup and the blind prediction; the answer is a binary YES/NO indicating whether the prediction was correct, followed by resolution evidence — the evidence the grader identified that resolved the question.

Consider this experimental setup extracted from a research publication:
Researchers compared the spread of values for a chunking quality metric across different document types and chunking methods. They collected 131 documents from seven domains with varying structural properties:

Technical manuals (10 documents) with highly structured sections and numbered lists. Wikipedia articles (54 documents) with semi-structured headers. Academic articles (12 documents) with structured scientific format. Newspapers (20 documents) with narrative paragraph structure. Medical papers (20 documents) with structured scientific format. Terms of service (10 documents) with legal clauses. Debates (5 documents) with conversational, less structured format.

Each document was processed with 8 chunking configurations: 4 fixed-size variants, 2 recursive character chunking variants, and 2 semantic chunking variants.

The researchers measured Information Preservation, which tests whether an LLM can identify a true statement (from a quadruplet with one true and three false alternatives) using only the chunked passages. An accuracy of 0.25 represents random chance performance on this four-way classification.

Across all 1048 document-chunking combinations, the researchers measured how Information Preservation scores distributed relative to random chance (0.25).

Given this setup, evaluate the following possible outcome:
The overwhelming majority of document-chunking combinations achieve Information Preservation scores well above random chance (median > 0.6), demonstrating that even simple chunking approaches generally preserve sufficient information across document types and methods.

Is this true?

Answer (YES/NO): NO